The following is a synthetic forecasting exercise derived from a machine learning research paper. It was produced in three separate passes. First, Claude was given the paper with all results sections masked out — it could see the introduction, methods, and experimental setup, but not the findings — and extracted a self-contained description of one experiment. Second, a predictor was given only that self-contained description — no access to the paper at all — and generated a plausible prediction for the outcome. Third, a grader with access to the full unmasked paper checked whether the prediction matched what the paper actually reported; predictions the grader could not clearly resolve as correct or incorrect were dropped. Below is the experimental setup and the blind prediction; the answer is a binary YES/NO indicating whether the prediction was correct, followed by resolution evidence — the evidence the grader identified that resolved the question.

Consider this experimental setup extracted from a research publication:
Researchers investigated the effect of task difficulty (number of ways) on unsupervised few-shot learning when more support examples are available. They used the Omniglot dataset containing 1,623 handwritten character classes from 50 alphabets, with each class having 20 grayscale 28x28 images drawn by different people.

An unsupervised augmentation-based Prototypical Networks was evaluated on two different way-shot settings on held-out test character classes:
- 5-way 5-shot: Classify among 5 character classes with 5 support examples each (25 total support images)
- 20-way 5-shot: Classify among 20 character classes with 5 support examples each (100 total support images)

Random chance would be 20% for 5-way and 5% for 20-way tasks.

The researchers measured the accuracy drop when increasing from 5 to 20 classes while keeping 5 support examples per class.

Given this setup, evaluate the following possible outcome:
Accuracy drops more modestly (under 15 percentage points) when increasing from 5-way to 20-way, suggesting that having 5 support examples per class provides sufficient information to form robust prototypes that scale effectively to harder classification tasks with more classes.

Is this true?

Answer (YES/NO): YES